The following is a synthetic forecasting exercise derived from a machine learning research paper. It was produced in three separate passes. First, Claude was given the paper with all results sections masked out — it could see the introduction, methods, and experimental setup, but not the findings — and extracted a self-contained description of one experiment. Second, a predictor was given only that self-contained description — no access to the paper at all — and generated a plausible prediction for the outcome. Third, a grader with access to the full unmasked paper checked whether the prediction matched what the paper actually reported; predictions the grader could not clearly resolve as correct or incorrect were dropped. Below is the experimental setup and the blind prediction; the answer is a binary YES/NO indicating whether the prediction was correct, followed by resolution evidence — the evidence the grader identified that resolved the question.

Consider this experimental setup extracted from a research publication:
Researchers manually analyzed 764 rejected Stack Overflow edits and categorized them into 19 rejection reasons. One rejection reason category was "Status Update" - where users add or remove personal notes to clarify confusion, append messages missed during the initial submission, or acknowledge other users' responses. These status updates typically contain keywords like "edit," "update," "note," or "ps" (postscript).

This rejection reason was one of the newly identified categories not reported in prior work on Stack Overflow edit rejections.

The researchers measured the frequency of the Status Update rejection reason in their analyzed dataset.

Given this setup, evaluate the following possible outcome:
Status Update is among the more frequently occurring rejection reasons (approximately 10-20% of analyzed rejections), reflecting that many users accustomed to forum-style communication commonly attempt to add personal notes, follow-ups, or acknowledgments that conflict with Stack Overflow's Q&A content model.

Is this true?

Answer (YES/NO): YES